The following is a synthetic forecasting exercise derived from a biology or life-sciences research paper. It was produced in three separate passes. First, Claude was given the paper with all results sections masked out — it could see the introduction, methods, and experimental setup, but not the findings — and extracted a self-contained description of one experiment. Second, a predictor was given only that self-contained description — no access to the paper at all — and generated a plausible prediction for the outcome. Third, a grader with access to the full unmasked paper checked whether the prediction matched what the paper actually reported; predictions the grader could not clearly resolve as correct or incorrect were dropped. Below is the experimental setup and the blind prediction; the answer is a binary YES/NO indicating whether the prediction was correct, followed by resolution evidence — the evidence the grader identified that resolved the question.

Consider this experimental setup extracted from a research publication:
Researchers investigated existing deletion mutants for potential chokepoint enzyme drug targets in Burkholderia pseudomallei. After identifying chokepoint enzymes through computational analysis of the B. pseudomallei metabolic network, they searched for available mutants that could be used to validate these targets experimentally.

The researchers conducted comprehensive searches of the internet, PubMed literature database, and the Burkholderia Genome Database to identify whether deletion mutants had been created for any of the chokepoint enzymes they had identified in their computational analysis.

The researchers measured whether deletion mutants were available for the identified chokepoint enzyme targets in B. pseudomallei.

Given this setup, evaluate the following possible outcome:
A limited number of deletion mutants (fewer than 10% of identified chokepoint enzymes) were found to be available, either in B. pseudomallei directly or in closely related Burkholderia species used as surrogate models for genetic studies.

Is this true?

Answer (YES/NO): NO